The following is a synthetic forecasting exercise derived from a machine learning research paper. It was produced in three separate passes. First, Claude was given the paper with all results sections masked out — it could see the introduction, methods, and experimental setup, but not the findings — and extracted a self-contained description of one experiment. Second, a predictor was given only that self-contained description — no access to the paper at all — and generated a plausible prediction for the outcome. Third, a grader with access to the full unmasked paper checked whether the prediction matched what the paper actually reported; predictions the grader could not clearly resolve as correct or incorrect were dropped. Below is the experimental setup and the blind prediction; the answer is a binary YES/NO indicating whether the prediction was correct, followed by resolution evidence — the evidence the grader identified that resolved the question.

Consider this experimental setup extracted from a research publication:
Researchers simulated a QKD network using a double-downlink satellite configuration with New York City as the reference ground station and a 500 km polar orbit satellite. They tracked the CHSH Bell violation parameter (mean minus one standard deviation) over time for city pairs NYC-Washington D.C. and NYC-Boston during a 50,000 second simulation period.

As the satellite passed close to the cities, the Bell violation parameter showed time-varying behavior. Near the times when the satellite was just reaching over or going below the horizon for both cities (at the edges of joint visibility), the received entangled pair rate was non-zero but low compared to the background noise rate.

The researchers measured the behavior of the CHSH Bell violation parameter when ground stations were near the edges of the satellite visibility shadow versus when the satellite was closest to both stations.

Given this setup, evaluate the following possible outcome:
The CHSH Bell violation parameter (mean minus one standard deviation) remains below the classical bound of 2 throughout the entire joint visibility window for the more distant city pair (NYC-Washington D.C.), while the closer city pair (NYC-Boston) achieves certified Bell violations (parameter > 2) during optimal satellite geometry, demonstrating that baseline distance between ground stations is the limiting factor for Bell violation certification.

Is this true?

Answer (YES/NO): NO